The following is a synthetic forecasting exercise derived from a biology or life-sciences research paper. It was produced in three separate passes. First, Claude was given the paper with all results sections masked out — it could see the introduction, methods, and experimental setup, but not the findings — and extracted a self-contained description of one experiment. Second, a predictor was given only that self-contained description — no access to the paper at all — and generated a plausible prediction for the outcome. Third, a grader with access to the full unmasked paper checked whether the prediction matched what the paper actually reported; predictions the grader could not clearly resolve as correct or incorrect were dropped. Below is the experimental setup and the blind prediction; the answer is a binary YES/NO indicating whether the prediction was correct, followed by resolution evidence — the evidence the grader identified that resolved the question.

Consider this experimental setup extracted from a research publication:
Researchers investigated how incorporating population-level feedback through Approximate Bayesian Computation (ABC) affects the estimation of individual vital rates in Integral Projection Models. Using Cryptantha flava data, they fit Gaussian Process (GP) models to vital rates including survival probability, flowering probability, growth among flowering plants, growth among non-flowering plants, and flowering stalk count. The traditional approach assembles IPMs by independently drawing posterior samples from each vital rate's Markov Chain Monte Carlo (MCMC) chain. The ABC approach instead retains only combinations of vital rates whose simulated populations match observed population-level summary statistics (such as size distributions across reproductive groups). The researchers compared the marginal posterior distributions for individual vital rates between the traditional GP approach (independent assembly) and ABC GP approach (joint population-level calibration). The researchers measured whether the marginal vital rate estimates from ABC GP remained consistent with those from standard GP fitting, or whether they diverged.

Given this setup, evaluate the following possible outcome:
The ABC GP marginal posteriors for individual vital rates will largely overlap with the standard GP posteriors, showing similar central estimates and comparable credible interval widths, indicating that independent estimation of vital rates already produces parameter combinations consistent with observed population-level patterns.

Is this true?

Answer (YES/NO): NO